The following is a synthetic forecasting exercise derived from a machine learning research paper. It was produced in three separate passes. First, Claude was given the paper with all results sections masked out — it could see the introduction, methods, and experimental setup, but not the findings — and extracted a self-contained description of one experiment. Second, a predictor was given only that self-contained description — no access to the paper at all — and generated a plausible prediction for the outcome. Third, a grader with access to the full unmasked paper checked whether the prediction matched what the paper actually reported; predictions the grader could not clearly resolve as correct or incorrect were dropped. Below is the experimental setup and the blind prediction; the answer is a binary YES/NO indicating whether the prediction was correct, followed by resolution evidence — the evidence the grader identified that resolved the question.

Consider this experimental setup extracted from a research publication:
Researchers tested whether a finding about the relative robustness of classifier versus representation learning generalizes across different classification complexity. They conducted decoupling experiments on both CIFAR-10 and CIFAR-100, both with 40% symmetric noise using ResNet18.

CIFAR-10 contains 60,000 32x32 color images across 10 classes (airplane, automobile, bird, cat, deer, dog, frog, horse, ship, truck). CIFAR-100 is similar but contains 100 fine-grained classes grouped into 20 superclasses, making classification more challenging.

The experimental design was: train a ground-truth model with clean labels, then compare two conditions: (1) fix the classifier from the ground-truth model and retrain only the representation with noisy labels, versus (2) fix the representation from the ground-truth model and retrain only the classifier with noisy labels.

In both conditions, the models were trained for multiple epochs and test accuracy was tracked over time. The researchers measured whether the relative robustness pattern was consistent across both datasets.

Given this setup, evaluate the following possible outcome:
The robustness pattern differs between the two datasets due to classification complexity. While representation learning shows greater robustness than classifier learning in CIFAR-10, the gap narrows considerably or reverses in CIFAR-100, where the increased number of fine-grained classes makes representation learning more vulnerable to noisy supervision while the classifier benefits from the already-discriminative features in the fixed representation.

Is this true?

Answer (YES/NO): NO